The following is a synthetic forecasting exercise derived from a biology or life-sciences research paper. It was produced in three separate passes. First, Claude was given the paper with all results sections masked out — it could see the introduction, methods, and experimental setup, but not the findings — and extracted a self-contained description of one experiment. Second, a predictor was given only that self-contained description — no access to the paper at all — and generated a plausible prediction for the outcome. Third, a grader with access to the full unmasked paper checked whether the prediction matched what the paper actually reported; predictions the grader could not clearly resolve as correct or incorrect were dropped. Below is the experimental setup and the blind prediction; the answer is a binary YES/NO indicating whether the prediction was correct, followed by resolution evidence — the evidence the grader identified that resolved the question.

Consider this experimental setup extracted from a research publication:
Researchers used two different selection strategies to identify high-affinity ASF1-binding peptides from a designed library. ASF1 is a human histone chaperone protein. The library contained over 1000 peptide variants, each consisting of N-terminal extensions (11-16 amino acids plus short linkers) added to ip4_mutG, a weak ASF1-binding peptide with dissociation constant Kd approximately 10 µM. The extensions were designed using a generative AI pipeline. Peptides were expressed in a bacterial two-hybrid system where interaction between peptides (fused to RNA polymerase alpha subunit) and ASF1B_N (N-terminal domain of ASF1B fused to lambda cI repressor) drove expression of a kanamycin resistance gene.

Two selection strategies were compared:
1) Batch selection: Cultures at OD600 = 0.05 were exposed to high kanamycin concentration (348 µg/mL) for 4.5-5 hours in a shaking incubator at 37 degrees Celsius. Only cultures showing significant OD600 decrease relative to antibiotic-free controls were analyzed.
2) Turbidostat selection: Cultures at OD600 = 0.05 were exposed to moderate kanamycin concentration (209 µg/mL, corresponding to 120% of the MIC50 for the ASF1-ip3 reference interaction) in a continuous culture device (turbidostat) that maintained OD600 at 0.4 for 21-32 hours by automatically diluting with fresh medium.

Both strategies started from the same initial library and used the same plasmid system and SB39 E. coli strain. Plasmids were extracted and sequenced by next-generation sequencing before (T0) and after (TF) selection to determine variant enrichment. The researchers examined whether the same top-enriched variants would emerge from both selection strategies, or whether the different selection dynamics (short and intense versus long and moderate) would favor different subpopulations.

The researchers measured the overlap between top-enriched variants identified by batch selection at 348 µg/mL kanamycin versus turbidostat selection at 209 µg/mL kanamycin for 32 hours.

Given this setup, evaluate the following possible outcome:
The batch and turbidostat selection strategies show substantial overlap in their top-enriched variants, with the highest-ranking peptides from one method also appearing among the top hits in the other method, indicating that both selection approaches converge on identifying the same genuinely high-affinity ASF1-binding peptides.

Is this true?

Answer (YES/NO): NO